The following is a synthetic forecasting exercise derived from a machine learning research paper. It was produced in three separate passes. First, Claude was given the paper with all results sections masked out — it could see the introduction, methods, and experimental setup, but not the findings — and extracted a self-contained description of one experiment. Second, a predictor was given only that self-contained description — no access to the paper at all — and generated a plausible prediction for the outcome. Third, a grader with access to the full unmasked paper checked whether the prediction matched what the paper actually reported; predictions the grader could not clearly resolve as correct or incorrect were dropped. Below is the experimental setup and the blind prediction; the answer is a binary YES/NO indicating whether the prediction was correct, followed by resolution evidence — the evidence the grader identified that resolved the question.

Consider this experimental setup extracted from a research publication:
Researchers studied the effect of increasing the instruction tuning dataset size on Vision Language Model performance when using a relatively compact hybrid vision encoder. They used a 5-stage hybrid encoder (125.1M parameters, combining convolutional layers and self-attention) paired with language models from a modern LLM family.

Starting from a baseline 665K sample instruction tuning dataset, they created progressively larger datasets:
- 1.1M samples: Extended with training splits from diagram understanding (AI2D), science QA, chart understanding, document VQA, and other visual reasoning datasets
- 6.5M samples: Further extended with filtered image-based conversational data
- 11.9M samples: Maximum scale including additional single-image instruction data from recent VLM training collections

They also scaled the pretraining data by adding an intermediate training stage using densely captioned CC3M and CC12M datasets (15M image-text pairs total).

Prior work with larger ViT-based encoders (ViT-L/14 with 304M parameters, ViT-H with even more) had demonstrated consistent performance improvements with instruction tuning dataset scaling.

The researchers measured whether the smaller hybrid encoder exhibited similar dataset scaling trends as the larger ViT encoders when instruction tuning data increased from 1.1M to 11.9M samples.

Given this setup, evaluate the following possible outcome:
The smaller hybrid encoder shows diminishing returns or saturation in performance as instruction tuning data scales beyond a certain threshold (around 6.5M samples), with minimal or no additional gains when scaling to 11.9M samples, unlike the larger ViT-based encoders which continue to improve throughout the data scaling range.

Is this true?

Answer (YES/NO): NO